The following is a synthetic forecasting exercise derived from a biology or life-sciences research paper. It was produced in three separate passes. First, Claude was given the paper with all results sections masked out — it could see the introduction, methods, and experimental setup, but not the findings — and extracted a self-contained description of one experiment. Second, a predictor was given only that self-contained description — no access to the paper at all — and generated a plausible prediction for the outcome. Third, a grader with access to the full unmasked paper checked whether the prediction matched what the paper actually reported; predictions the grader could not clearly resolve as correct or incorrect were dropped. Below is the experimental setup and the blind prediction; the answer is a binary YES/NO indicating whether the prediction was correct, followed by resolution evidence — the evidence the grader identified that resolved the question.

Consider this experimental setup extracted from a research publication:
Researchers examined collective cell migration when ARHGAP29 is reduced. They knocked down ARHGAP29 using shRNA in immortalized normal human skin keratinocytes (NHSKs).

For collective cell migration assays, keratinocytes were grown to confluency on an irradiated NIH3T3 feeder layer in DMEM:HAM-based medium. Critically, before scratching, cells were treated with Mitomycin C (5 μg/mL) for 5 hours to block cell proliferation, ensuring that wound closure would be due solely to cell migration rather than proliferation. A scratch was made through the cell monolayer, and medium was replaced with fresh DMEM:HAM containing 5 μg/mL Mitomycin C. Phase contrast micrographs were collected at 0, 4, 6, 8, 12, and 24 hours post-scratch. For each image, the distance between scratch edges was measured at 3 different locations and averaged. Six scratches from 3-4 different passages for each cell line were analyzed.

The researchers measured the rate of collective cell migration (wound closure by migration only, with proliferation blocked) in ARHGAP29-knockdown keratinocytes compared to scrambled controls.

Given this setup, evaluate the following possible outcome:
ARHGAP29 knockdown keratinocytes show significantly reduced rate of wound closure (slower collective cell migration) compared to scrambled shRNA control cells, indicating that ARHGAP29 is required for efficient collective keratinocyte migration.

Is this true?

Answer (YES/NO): YES